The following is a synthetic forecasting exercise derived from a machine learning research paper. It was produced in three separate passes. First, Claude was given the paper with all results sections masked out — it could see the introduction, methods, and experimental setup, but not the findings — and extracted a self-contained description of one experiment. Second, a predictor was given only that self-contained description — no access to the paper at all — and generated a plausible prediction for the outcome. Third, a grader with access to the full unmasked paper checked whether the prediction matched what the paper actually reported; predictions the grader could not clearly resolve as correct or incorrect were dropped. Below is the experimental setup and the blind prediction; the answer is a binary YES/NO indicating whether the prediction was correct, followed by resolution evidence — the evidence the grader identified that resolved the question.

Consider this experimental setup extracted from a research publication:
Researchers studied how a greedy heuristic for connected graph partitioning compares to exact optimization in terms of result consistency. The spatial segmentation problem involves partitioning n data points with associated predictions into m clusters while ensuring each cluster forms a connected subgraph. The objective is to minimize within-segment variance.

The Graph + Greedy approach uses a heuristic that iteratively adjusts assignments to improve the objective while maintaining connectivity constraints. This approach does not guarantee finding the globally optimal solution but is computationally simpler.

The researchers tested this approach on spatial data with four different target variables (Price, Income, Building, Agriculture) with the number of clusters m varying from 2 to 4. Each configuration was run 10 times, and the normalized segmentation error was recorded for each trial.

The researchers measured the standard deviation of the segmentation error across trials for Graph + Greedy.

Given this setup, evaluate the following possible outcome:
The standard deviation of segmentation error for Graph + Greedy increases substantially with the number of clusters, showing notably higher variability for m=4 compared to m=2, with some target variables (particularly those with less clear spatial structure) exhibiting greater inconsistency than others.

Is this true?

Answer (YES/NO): NO